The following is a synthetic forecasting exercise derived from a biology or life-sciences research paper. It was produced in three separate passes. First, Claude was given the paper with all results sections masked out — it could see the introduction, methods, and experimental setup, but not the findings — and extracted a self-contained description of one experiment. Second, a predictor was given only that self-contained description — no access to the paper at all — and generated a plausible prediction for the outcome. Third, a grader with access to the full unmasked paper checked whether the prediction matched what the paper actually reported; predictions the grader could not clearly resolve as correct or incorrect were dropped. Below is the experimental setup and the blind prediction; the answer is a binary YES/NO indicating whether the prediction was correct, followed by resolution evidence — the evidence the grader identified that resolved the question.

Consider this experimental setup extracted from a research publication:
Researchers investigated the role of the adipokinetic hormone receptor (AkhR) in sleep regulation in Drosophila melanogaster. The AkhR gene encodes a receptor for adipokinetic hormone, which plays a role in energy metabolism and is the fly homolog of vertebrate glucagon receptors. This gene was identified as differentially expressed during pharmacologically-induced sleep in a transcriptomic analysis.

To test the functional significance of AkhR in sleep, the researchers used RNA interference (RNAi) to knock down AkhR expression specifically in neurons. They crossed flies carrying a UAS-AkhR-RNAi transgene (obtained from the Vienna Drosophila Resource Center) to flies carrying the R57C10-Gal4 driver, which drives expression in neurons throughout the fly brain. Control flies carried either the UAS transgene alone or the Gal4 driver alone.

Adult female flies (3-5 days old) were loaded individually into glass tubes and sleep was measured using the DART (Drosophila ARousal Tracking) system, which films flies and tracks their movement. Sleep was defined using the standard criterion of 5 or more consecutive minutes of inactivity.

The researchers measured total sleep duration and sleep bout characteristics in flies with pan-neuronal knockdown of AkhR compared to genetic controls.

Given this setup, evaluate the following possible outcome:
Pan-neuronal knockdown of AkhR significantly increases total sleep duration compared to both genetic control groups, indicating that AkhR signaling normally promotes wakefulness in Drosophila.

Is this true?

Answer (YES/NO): NO